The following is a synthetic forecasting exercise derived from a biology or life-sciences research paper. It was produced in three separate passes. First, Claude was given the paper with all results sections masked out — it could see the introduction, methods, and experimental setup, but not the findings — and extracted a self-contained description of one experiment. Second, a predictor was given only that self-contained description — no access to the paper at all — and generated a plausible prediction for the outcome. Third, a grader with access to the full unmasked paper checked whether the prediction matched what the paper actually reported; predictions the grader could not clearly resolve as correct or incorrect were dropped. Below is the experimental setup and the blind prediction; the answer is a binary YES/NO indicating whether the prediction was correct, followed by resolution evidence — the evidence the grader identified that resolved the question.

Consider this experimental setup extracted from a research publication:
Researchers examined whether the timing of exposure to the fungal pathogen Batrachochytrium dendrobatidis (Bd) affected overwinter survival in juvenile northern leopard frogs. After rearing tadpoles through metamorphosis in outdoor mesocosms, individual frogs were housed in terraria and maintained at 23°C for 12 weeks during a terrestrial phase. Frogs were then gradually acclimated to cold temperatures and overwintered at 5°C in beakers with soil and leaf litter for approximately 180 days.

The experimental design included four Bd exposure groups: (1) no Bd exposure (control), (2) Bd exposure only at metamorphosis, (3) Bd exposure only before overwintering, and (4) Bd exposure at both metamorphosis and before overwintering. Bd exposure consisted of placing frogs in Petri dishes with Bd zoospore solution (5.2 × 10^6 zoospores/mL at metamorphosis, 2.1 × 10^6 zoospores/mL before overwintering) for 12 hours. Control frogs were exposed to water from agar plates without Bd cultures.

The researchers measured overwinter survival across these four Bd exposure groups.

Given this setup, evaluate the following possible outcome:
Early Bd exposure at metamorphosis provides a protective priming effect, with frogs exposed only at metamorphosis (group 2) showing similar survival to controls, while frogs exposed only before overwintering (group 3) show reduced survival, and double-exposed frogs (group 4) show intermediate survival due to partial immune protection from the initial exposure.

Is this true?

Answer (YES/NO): NO